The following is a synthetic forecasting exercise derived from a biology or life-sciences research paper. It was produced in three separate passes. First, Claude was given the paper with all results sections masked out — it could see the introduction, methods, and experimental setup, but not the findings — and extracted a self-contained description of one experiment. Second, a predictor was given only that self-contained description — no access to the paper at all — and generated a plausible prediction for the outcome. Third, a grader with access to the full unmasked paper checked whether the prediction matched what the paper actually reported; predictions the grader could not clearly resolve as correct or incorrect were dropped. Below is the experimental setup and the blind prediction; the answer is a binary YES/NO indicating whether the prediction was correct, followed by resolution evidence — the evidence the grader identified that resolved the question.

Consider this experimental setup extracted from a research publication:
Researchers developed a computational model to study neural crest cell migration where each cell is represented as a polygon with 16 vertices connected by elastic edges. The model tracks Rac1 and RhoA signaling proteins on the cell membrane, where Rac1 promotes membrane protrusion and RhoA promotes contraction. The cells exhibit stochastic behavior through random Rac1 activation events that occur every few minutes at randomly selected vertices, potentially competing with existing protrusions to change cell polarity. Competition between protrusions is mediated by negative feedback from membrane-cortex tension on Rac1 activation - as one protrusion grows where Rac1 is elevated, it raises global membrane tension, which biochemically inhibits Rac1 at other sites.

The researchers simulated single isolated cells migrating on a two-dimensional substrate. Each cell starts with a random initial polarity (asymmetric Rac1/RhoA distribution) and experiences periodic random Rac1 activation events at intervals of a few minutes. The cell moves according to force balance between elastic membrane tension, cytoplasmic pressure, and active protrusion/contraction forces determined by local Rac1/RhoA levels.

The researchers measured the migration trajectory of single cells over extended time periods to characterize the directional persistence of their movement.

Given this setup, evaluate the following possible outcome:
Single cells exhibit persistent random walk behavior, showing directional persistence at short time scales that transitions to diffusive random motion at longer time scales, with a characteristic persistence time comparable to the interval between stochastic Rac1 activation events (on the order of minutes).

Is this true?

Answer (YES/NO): YES